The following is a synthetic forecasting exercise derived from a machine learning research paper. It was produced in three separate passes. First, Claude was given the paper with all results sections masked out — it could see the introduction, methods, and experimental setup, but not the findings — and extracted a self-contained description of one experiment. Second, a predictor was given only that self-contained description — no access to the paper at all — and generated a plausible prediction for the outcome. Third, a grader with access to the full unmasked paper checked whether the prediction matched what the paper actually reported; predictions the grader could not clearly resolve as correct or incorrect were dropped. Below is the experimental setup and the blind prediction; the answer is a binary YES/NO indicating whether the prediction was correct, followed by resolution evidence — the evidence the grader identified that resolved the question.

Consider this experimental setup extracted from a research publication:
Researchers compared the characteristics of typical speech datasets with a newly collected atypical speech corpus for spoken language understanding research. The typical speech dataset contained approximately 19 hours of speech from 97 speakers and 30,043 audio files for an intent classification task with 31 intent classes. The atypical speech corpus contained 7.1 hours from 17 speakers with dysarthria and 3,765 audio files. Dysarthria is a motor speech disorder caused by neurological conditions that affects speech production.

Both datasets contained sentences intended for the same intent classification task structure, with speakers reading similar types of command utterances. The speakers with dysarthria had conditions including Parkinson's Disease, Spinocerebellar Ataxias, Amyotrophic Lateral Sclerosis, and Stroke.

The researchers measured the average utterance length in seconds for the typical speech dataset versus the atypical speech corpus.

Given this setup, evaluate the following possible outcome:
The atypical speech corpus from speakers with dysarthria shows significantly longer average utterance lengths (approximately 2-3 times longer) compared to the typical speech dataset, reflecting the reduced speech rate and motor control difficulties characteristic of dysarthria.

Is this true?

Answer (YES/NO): YES